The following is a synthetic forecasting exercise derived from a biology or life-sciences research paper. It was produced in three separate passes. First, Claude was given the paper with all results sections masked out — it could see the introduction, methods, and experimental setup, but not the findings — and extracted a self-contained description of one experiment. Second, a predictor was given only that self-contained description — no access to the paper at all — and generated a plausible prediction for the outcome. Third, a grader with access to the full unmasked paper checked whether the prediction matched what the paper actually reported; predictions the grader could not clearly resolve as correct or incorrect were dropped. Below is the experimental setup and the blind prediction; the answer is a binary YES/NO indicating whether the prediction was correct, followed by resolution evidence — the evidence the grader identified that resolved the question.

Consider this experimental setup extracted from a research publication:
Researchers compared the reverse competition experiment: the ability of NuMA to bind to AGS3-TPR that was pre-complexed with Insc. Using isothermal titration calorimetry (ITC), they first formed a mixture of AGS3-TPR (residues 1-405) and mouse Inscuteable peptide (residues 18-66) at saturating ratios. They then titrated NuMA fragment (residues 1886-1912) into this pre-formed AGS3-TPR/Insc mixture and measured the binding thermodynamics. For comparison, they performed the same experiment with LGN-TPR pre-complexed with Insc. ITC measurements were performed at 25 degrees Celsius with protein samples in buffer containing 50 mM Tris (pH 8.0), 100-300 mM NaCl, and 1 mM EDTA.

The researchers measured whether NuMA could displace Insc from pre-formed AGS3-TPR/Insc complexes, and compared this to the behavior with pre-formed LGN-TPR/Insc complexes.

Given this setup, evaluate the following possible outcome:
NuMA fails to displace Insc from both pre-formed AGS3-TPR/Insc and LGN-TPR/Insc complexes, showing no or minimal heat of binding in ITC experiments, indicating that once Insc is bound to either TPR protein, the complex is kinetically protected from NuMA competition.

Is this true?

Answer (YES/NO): YES